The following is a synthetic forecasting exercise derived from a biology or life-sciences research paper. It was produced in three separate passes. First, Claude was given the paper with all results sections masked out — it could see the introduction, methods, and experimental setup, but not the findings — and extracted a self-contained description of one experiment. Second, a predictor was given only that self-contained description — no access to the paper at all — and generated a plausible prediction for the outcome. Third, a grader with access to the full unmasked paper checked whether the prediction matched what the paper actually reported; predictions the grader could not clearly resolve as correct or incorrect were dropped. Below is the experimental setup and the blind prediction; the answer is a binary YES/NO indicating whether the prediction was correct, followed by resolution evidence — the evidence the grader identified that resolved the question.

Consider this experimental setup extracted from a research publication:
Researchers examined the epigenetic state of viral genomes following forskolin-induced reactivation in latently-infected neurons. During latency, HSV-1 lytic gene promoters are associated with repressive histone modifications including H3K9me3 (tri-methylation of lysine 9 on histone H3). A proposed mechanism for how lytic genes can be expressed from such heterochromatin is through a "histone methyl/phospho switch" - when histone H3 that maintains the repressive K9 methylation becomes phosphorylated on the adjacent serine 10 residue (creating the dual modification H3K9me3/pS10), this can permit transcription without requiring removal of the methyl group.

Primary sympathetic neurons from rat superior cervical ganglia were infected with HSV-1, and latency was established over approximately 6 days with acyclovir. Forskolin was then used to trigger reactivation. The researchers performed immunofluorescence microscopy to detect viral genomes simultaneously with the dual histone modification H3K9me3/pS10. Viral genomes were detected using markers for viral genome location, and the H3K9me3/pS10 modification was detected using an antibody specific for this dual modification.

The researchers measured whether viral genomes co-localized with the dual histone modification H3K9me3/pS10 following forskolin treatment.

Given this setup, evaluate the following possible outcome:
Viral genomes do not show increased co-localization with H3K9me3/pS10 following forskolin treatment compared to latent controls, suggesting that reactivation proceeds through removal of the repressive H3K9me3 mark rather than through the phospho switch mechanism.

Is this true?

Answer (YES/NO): NO